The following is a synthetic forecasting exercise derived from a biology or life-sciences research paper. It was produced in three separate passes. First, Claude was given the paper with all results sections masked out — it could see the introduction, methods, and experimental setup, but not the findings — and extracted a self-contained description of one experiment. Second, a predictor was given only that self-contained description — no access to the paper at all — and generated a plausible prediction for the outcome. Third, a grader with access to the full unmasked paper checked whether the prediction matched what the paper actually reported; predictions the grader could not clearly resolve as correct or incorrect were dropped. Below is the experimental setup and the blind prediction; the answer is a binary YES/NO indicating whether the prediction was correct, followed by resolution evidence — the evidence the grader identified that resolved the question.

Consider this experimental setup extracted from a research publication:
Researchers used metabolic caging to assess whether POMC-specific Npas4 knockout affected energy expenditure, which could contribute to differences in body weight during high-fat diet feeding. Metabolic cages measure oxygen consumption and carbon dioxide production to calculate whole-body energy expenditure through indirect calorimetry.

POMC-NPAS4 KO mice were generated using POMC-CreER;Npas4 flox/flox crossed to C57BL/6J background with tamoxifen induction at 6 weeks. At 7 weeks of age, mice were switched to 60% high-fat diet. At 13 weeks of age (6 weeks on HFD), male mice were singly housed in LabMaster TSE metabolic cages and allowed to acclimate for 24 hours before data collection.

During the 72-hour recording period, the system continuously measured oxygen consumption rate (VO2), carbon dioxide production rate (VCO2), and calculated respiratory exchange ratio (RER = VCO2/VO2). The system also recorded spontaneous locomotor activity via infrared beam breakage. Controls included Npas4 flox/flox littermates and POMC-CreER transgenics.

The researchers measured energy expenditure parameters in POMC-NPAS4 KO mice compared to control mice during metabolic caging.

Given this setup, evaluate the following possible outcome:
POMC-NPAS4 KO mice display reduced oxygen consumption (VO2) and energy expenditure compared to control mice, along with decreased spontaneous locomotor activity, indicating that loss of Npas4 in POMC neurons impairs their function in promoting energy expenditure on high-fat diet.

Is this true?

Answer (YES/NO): NO